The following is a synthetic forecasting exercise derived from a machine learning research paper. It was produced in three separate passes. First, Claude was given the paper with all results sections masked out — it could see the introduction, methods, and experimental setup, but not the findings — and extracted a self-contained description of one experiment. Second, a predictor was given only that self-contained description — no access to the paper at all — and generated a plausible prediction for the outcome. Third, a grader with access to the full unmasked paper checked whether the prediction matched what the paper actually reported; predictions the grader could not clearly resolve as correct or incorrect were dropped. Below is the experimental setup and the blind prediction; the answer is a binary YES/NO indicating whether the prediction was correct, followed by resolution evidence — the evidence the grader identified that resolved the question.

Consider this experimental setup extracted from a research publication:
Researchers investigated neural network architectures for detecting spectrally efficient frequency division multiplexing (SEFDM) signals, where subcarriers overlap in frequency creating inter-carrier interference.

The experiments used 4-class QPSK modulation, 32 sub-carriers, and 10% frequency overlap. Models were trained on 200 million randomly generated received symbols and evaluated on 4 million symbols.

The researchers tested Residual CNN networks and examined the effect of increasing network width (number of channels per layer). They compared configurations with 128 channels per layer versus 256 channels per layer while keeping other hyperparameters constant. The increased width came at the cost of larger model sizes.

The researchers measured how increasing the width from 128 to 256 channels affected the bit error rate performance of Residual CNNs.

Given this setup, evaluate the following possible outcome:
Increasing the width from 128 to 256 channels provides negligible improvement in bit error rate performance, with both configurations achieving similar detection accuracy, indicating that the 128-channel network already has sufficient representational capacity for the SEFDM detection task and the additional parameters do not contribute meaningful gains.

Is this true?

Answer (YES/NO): NO